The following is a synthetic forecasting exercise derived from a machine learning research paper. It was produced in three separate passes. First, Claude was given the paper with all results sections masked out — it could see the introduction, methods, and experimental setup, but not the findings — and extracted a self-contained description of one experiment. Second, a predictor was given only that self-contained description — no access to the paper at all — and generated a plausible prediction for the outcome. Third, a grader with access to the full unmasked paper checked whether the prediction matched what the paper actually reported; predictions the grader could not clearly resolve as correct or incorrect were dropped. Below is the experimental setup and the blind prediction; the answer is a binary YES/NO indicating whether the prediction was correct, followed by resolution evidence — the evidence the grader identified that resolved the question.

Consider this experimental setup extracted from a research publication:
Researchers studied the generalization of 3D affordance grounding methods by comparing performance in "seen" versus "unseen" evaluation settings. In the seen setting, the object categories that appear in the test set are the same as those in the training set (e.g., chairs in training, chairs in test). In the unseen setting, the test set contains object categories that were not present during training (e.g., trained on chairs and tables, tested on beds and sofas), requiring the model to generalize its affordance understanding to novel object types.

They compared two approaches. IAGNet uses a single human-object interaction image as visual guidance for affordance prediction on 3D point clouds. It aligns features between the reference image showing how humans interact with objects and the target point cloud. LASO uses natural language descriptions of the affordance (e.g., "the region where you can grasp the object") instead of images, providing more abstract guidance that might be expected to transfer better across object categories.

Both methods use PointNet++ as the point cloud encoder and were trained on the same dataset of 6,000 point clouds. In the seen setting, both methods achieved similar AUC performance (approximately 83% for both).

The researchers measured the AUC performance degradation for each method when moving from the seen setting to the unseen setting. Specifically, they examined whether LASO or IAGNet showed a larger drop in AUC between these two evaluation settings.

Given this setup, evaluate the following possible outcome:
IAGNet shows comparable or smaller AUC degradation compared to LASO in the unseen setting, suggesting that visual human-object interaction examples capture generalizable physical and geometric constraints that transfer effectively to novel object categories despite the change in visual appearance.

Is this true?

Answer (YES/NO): YES